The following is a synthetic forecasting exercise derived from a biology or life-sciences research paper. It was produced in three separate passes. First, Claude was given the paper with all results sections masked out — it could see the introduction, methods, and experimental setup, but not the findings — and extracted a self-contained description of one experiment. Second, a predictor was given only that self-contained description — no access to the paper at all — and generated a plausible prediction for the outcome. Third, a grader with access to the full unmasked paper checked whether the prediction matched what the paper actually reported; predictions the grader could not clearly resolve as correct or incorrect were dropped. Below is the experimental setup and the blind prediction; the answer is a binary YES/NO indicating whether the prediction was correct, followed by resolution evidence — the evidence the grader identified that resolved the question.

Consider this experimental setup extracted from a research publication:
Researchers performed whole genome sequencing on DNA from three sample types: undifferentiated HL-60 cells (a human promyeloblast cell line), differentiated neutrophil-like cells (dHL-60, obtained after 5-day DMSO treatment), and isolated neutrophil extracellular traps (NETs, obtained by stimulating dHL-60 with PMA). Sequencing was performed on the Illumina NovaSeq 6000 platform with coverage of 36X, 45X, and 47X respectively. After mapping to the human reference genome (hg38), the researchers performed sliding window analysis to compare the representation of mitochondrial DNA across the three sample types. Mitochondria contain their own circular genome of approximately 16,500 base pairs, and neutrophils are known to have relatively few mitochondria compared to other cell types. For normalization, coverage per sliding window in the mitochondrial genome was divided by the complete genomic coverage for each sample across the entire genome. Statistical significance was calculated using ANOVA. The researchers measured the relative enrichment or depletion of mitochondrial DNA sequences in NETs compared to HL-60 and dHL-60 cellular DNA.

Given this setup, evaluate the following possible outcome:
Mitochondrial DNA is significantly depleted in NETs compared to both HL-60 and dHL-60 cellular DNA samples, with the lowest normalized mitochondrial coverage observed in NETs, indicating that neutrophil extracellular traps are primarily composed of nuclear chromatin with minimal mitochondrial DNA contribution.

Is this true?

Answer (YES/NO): NO